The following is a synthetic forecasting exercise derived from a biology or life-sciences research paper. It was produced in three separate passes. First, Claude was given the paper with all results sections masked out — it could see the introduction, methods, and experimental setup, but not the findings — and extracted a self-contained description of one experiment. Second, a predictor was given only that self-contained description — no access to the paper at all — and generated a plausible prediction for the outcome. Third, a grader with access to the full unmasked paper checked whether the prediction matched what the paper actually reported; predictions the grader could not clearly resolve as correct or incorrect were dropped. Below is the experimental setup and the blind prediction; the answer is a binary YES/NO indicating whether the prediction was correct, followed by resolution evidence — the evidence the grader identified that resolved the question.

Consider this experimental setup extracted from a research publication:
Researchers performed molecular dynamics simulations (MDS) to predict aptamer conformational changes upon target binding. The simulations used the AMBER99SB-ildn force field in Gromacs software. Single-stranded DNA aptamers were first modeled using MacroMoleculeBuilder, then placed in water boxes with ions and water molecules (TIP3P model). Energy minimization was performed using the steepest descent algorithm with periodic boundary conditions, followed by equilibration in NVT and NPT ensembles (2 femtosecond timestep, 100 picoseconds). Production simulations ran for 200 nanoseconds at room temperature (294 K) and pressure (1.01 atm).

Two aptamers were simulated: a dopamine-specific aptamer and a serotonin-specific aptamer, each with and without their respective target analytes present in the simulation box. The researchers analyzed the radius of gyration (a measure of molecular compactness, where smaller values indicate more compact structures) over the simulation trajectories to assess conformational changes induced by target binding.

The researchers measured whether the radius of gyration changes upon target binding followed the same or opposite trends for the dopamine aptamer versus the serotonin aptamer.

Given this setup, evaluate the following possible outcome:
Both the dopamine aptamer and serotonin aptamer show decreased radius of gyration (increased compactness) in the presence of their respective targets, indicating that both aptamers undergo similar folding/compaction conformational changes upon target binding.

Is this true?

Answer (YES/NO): NO